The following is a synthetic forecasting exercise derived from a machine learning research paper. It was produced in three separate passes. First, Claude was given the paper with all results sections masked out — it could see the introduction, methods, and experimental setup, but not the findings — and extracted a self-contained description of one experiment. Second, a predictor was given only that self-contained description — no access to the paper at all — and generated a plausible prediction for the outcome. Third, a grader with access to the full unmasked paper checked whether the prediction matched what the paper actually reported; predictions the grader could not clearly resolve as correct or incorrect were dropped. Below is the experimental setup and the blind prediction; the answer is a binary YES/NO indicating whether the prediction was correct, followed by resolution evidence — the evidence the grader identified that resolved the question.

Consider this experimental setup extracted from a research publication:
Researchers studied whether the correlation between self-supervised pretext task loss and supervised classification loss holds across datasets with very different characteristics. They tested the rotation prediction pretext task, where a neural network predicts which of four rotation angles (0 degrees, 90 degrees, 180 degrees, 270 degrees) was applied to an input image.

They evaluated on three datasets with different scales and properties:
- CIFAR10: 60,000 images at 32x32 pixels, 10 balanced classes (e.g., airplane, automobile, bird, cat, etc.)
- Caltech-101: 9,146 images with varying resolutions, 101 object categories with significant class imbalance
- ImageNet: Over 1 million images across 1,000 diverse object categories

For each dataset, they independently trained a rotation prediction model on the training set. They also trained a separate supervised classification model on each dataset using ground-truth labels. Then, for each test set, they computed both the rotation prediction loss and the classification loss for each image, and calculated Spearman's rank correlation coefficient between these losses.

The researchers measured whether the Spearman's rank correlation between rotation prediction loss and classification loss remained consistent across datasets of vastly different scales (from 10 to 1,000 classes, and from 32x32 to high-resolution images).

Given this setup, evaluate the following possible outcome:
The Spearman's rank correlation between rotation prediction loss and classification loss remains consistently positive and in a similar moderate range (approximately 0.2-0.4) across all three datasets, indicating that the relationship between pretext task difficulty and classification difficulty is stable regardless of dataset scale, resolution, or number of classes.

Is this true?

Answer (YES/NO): NO